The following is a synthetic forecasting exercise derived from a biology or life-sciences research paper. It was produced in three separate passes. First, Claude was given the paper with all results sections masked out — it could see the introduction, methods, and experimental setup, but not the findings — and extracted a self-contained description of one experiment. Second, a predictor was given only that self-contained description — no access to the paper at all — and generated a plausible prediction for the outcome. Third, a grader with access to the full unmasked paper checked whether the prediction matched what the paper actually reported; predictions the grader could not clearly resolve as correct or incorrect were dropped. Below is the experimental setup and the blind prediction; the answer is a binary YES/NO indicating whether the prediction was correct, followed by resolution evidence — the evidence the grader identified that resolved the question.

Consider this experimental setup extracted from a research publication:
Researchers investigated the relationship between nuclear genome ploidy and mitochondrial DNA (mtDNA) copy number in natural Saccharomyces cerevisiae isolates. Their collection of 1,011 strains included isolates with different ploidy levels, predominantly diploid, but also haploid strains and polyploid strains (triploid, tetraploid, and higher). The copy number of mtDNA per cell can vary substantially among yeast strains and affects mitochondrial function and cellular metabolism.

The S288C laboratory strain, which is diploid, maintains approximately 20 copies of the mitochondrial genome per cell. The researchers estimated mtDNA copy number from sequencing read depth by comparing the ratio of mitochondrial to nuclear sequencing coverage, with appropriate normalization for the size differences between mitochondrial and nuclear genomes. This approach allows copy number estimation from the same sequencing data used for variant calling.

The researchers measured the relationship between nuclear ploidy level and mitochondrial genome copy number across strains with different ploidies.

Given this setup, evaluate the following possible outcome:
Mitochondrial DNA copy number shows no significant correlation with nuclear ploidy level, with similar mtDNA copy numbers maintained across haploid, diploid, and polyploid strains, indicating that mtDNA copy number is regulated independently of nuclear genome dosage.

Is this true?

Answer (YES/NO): NO